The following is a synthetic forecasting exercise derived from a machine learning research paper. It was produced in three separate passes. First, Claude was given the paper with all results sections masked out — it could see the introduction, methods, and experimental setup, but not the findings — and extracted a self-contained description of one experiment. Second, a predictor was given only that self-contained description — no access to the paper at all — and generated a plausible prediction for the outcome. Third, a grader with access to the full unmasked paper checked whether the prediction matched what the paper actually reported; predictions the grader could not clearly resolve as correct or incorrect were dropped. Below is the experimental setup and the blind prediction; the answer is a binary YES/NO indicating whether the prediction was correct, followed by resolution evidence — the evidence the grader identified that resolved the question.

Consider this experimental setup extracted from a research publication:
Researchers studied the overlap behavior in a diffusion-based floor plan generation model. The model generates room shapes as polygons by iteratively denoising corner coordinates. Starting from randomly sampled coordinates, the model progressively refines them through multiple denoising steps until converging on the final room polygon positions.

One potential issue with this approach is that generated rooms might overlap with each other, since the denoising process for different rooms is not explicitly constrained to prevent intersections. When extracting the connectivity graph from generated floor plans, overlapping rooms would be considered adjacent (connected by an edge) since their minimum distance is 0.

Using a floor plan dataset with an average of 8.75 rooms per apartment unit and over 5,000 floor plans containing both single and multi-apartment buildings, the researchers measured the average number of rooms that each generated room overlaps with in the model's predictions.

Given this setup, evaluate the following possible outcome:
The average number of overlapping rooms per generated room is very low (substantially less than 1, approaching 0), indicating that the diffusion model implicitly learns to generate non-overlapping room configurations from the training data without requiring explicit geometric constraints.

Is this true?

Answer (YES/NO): NO